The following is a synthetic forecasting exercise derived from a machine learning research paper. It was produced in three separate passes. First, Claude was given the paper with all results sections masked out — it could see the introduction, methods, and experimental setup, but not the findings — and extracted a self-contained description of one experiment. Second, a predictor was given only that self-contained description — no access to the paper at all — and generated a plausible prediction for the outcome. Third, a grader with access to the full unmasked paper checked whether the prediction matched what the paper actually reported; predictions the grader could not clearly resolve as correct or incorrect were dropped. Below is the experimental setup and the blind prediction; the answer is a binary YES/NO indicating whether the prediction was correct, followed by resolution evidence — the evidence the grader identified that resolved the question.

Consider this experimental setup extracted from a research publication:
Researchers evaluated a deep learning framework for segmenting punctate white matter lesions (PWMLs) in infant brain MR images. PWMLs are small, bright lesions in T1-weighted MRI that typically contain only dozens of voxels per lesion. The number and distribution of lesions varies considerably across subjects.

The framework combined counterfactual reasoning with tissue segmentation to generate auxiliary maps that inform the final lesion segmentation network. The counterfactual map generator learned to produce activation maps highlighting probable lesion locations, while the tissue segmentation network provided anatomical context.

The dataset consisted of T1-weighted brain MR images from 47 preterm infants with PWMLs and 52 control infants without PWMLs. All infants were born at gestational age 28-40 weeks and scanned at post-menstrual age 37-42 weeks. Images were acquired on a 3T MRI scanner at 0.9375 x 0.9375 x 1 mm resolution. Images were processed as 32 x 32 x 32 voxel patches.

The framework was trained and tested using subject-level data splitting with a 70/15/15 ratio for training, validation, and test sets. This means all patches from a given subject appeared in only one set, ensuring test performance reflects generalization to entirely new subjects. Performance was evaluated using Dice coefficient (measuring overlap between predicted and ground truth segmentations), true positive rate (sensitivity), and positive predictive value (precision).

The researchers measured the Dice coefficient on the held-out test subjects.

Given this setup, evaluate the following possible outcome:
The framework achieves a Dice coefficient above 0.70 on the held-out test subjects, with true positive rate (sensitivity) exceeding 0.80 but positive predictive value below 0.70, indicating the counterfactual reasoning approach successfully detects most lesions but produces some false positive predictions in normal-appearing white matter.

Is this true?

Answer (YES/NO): NO